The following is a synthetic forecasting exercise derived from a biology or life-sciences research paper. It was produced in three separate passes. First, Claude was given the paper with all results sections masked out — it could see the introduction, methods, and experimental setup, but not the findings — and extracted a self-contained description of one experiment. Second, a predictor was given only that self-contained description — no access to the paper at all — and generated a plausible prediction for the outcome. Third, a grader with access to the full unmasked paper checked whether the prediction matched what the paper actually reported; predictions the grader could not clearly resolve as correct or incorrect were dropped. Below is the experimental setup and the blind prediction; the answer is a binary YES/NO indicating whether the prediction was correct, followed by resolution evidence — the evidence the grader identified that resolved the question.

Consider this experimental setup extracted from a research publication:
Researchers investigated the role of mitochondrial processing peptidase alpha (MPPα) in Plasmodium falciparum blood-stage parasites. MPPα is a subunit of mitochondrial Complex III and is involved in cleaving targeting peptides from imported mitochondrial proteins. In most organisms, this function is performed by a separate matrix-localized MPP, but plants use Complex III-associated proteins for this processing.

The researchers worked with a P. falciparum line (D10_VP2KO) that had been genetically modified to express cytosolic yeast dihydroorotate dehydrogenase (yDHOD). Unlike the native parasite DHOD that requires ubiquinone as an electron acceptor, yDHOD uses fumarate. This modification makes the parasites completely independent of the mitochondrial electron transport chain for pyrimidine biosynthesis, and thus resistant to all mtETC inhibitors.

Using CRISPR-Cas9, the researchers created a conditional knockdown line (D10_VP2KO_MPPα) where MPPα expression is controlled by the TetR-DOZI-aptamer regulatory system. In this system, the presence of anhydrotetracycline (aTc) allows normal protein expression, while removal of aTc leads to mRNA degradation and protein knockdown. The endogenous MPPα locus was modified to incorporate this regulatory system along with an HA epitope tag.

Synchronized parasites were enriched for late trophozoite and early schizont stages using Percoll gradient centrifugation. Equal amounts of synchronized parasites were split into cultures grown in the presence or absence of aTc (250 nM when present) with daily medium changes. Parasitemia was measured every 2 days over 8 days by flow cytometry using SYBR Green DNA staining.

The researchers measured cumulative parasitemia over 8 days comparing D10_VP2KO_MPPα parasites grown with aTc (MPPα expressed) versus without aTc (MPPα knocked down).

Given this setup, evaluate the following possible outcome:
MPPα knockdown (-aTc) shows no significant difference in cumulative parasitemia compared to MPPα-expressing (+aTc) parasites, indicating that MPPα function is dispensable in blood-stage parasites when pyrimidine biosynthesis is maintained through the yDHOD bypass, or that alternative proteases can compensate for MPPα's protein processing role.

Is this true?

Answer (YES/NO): NO